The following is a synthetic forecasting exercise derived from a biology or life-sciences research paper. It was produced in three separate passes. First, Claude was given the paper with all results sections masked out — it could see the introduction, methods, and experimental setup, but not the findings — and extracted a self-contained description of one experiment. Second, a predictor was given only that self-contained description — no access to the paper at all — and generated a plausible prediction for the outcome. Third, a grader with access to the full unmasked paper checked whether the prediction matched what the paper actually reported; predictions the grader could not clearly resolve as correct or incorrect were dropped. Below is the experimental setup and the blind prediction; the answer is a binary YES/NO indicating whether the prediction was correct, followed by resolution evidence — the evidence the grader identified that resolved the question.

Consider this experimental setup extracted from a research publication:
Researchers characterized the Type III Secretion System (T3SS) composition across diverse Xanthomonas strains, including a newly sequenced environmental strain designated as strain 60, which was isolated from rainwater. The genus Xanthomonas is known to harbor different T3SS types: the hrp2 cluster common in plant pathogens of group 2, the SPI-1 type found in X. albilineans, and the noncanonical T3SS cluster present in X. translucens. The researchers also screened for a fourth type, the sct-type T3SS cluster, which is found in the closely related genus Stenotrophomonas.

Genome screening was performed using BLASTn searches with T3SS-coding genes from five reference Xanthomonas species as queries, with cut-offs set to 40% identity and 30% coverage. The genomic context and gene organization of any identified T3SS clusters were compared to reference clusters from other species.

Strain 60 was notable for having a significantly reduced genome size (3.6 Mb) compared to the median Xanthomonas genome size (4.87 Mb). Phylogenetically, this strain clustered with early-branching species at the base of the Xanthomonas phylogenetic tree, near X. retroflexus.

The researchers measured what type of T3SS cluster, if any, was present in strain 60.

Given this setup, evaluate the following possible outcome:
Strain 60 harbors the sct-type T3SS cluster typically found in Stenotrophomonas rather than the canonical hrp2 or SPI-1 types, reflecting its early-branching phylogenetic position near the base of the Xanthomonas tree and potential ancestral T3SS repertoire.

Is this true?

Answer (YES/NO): YES